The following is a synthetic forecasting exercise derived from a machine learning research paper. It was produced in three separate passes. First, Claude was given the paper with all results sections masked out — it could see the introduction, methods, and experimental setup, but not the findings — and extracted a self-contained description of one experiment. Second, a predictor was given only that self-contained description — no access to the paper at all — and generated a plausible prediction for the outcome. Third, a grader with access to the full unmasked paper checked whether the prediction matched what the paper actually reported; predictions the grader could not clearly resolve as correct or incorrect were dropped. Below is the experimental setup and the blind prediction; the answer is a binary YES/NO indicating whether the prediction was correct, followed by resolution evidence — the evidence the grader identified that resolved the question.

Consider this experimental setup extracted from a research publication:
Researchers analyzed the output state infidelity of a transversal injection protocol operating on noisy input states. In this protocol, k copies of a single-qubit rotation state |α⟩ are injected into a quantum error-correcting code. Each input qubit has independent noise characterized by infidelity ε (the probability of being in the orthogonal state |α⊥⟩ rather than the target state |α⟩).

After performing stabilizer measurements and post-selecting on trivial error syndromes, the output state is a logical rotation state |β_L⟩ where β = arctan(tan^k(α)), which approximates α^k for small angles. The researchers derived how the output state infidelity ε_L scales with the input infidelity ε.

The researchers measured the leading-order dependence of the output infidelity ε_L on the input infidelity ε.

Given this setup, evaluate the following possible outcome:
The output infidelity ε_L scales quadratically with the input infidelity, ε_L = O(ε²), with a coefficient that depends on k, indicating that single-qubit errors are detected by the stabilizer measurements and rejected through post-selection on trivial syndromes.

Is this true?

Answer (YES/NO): NO